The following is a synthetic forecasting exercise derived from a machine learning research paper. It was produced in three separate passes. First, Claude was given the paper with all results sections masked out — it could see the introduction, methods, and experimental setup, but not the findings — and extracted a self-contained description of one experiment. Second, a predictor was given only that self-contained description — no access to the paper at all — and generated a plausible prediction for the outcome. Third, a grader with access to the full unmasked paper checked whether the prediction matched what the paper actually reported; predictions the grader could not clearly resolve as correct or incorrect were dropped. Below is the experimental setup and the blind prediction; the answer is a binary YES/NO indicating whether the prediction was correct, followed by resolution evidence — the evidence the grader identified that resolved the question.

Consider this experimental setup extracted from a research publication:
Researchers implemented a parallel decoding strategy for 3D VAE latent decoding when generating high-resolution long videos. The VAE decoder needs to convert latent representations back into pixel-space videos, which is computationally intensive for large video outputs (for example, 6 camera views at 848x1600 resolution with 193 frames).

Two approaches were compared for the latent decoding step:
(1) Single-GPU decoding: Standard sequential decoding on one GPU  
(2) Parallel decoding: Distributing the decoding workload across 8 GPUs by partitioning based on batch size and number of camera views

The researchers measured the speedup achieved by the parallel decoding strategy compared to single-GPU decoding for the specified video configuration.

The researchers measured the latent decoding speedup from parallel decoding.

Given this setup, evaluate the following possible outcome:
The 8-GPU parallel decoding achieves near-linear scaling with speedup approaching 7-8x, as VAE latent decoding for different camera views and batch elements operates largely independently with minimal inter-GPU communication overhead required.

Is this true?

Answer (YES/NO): NO